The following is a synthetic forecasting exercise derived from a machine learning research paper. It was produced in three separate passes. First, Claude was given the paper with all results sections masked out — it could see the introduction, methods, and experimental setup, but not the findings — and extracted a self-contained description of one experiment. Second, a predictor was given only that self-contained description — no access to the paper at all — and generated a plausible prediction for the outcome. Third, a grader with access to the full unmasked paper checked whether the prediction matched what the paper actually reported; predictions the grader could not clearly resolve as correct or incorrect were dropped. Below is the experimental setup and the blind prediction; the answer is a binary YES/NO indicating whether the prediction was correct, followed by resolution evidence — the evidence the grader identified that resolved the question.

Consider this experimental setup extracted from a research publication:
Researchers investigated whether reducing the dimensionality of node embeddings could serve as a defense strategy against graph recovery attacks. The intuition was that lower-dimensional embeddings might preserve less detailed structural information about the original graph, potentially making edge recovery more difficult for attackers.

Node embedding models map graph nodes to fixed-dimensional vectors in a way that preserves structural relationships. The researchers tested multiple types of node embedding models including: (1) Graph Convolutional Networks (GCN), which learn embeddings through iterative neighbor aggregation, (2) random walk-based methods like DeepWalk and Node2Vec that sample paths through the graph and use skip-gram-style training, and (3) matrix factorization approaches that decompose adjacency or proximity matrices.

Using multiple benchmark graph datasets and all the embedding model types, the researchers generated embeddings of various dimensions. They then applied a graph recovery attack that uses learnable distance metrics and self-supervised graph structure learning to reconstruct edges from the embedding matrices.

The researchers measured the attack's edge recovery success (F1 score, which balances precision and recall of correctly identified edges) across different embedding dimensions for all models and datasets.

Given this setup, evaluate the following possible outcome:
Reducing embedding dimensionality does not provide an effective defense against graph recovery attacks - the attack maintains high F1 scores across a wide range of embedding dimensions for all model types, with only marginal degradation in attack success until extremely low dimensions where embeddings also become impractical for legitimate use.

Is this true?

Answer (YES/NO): YES